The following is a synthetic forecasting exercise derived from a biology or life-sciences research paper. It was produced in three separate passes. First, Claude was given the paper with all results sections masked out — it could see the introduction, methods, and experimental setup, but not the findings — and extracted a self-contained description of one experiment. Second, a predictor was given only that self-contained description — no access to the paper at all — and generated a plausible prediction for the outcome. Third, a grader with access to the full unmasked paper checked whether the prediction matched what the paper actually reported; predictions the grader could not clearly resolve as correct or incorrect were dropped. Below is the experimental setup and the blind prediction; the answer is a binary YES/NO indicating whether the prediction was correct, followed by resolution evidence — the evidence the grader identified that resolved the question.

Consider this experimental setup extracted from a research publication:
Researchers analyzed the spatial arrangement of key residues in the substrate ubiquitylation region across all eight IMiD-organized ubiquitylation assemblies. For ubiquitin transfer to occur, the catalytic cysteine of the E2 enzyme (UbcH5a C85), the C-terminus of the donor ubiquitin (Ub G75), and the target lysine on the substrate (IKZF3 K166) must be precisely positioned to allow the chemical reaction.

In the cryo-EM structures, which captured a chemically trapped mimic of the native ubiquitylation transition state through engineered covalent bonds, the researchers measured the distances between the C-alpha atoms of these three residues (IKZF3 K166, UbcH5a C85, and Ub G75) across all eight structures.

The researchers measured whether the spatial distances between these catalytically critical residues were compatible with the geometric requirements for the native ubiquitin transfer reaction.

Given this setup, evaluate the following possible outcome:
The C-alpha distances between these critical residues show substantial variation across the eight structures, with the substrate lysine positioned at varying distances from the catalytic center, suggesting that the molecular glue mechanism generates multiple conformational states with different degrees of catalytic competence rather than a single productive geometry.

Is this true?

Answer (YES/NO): NO